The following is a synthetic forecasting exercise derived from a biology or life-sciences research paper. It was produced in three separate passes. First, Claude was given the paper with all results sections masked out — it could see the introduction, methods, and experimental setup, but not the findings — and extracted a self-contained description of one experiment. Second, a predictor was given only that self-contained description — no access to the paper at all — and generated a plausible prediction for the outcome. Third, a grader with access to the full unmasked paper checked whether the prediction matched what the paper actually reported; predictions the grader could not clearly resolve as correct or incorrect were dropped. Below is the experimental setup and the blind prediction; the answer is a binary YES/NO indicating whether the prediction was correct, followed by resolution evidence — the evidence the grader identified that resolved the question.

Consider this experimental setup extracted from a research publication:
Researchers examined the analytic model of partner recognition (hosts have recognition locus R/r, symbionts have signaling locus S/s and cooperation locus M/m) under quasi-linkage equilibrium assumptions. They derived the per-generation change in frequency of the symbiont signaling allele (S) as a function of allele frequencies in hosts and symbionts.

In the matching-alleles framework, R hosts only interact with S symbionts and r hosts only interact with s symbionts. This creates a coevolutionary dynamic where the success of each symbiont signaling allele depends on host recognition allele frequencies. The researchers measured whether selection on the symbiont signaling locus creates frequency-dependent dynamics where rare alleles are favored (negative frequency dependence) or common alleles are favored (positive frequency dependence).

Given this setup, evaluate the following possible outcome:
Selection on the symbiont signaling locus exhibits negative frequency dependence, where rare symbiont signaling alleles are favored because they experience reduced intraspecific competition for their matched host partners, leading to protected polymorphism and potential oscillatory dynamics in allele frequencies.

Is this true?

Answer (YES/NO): YES